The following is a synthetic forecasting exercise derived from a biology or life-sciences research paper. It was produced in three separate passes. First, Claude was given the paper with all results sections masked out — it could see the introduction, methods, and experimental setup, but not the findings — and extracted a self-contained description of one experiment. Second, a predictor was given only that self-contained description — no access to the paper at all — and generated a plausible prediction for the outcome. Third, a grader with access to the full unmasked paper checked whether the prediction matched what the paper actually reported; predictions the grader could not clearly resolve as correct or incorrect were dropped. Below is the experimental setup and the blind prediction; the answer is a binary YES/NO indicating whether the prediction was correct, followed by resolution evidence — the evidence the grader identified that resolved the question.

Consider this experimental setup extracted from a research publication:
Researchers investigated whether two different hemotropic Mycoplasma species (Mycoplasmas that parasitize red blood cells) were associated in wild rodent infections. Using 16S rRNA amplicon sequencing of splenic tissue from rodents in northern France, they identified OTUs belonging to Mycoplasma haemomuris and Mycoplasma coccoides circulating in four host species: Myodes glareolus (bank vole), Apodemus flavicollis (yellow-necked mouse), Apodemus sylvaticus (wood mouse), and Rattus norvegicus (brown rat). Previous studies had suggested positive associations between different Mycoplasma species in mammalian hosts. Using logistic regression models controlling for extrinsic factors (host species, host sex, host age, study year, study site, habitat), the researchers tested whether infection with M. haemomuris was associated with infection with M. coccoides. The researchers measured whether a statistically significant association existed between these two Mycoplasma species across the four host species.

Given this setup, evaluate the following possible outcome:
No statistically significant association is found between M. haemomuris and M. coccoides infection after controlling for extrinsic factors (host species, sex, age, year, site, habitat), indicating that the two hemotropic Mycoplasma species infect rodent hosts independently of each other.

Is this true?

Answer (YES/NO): NO